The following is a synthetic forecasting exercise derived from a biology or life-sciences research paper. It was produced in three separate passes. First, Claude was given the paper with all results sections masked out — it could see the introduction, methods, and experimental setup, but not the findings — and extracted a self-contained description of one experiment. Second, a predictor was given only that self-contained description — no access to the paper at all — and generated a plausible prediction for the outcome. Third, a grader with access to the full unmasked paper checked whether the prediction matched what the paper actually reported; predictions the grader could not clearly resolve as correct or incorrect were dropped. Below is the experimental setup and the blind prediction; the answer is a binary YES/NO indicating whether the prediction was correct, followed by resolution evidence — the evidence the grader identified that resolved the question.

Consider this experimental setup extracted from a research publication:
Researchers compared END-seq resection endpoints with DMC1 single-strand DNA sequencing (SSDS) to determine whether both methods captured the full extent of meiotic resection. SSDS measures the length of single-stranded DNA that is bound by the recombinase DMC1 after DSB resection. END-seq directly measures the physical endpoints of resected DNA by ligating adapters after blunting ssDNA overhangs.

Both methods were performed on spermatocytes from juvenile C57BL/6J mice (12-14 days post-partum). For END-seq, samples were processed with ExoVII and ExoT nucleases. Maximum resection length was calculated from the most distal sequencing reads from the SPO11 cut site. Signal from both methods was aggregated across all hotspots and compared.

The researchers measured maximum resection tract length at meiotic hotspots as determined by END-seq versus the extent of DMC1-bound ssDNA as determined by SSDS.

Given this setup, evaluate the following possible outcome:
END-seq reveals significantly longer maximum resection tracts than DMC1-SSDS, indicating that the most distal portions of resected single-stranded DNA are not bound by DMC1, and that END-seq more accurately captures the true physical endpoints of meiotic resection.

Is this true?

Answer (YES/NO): YES